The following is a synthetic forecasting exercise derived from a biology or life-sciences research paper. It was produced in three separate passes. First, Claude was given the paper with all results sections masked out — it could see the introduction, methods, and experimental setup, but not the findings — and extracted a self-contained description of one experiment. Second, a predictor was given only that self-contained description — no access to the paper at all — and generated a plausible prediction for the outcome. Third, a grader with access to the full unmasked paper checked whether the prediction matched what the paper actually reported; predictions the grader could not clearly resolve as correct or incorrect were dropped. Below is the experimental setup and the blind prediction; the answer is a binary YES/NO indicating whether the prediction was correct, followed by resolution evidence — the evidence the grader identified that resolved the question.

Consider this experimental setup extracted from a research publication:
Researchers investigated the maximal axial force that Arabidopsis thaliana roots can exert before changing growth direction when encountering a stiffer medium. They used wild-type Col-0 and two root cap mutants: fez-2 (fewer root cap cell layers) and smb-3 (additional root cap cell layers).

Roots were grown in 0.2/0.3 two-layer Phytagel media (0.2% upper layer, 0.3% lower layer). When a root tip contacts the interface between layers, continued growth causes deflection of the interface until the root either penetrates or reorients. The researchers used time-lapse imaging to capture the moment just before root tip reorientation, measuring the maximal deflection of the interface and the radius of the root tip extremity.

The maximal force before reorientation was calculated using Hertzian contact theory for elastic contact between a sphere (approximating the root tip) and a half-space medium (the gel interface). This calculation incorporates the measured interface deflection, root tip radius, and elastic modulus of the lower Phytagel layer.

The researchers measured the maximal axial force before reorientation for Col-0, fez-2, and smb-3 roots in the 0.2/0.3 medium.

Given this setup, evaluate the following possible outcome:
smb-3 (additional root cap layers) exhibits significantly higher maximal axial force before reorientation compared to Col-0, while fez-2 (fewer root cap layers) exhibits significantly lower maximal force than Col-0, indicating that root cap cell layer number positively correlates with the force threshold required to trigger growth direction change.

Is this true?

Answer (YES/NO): YES